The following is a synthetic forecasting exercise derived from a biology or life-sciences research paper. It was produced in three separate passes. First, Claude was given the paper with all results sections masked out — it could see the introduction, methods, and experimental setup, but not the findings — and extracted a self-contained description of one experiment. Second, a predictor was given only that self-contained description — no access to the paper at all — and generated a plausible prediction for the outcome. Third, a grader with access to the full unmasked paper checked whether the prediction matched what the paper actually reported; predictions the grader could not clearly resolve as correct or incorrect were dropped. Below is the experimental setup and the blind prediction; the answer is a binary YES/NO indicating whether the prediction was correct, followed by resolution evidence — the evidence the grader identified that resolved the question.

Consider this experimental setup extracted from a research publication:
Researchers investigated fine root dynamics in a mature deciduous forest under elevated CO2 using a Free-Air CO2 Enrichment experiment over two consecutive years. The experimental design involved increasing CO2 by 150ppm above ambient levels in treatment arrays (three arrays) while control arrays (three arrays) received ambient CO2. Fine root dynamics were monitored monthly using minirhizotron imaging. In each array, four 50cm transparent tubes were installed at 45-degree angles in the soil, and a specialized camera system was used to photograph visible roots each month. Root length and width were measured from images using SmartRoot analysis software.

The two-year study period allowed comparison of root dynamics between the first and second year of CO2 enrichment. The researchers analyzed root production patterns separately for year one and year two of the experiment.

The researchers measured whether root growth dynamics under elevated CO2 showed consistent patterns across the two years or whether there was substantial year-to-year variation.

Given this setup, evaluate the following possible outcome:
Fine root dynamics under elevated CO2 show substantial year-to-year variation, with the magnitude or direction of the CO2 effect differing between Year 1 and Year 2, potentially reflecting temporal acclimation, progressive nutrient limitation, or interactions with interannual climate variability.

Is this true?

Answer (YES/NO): YES